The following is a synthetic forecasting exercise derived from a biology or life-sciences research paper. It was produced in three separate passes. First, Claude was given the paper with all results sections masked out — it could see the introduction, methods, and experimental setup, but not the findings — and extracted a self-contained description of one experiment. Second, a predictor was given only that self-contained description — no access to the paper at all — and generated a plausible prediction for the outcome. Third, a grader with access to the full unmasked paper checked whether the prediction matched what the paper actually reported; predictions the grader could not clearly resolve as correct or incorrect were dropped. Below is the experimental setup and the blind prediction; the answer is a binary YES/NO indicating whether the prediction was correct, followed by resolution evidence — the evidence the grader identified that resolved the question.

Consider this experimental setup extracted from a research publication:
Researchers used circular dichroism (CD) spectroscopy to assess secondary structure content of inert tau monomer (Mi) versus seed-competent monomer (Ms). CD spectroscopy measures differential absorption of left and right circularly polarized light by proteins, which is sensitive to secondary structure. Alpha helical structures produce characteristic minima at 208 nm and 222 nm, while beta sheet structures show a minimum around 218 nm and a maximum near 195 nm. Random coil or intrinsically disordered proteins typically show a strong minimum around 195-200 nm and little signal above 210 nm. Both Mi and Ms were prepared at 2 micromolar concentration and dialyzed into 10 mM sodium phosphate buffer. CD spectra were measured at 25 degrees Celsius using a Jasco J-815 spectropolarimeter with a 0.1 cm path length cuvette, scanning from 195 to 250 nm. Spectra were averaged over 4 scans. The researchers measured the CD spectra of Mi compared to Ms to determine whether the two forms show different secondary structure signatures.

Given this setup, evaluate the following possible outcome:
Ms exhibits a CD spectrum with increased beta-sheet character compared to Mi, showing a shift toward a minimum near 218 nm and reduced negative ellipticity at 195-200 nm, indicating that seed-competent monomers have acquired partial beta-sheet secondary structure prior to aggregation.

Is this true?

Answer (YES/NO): NO